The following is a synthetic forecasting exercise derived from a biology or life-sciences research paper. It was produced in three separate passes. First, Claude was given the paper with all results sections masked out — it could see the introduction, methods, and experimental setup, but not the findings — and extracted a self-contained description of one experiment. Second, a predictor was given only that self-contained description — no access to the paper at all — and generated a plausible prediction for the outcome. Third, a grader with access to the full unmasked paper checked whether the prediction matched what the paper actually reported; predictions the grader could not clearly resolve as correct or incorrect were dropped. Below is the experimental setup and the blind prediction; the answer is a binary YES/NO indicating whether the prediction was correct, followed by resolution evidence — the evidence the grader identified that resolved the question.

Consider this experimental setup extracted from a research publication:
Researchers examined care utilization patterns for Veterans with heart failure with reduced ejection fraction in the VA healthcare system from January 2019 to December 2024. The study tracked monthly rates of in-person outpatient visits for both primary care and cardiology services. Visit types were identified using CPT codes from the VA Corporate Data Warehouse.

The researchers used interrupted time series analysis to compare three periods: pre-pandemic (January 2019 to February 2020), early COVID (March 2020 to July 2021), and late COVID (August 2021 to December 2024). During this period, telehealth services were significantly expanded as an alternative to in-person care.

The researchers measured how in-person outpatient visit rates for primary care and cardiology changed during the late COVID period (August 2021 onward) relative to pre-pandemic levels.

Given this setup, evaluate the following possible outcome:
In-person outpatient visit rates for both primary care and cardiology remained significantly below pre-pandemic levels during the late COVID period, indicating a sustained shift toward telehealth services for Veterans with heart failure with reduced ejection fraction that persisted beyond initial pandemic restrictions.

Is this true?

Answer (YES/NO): NO